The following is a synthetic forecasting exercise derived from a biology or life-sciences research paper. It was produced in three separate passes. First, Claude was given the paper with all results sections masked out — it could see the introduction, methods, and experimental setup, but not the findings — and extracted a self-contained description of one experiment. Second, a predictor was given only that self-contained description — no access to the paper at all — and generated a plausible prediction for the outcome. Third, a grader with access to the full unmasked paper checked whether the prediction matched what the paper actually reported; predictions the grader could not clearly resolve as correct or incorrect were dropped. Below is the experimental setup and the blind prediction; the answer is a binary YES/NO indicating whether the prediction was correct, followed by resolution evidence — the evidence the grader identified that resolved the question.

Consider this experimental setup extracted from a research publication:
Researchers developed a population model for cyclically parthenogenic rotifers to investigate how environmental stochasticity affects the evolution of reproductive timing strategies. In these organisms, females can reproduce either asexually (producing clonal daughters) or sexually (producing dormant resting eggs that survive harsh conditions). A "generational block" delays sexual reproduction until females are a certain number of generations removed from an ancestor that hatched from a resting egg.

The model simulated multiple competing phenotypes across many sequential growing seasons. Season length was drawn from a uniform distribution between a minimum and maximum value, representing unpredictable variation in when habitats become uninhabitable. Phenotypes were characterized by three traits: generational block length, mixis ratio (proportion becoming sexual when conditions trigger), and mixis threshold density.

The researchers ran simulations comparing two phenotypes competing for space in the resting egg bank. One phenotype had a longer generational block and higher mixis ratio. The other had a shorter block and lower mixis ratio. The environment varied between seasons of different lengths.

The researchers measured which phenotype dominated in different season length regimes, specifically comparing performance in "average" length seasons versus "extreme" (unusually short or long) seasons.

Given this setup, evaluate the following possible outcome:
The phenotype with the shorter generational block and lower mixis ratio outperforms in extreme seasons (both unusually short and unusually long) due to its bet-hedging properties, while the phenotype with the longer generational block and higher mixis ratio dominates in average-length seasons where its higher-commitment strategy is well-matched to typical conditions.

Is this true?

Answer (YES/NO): YES